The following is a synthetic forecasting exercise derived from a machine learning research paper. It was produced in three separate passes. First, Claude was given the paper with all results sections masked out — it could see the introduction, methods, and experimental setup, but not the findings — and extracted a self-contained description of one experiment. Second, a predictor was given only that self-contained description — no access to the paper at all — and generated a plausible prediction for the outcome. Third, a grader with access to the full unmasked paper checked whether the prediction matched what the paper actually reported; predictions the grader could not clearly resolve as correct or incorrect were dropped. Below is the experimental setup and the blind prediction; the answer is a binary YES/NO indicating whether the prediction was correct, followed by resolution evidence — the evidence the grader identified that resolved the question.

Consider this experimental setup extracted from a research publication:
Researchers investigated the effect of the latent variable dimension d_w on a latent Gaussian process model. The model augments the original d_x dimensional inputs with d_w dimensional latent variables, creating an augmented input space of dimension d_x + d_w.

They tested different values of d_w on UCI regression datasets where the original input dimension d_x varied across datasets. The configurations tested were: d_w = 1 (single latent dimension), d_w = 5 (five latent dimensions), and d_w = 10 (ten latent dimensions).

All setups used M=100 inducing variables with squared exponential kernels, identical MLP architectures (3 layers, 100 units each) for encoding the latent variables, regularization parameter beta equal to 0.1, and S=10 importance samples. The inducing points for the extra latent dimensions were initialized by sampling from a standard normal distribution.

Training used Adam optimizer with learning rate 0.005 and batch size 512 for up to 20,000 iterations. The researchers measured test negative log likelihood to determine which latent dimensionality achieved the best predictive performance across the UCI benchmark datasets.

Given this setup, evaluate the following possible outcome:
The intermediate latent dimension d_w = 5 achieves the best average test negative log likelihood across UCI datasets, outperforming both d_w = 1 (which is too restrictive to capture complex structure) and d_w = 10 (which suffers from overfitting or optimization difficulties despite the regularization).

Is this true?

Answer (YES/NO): NO